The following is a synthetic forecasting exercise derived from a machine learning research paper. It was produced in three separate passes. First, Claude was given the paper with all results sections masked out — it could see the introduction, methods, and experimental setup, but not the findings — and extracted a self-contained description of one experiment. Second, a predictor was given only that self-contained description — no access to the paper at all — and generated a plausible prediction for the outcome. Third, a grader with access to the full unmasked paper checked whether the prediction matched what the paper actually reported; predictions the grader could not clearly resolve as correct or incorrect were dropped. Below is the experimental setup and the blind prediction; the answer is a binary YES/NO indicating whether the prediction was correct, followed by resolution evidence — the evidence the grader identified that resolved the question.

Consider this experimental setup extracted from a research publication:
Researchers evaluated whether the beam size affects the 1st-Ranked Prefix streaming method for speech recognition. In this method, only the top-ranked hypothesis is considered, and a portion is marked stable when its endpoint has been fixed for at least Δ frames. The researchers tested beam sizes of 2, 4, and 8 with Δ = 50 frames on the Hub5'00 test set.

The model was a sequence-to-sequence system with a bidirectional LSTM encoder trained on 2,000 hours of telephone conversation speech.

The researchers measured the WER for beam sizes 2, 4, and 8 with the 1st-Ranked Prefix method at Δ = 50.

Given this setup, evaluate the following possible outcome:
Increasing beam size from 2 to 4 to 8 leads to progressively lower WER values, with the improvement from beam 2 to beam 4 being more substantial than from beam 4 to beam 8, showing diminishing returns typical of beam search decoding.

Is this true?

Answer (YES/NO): NO